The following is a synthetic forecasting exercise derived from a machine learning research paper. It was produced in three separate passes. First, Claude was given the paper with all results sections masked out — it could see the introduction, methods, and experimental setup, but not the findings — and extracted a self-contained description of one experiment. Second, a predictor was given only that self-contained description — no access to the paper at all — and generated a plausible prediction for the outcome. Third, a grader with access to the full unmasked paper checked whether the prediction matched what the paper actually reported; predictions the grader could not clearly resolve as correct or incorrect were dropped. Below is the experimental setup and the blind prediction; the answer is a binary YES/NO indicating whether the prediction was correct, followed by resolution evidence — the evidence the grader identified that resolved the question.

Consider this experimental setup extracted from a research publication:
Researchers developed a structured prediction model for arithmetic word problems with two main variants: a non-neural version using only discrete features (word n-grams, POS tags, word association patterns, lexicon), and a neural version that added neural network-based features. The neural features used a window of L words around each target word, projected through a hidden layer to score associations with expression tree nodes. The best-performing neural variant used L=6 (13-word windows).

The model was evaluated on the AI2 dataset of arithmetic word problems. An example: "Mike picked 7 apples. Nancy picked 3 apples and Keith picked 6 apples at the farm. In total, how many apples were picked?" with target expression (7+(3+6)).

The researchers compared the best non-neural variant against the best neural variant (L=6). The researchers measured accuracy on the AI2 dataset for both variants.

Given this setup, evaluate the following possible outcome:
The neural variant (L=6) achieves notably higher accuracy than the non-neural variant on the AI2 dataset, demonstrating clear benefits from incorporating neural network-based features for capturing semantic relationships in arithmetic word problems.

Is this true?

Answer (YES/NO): NO